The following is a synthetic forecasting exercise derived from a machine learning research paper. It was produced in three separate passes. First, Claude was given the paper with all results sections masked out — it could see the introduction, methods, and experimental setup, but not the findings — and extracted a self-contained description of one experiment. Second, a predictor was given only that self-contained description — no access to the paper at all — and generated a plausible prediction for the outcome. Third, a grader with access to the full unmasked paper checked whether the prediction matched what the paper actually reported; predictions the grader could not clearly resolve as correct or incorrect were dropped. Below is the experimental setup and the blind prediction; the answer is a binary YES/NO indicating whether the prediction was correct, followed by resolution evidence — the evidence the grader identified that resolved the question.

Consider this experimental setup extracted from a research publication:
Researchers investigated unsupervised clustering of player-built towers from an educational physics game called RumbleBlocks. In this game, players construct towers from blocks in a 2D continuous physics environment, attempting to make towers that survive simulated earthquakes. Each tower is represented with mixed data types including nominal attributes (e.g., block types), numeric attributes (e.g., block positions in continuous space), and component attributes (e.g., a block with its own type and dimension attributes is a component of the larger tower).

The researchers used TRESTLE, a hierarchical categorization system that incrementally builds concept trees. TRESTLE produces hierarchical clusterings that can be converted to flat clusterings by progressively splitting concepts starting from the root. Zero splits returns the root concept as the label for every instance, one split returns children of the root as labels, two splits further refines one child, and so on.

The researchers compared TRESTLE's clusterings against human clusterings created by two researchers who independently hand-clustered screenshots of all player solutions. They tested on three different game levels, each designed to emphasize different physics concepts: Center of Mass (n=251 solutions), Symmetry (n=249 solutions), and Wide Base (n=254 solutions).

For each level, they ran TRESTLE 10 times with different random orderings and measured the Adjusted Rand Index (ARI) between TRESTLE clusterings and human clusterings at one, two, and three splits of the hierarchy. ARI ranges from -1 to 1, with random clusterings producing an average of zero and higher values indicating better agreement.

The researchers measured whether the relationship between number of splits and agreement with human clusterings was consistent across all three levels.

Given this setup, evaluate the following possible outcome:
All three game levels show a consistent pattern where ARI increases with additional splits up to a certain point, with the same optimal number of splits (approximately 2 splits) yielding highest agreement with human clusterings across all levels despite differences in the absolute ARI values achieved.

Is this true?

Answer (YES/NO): NO